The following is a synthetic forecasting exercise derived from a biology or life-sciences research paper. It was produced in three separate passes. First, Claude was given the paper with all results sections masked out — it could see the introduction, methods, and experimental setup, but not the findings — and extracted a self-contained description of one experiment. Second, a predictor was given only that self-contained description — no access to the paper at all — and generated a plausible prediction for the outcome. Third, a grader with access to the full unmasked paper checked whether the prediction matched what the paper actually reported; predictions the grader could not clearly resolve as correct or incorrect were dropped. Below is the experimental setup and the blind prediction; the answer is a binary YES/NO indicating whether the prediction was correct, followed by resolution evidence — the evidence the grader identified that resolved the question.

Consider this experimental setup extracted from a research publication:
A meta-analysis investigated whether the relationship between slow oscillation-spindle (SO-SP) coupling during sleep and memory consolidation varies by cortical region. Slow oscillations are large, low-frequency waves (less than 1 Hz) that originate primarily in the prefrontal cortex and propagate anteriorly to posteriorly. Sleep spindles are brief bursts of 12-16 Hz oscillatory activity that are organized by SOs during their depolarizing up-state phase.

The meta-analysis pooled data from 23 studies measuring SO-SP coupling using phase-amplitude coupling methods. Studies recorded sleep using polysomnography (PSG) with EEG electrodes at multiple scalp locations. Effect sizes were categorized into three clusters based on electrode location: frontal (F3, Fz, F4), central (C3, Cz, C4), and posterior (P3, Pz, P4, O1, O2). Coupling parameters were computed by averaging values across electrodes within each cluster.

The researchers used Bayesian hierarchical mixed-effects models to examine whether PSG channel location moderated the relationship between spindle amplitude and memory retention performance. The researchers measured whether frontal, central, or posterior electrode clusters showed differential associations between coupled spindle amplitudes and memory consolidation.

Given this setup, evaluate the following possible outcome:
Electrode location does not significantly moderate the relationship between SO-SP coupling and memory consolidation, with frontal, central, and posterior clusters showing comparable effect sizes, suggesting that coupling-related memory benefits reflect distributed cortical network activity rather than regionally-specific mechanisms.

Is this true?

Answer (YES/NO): NO